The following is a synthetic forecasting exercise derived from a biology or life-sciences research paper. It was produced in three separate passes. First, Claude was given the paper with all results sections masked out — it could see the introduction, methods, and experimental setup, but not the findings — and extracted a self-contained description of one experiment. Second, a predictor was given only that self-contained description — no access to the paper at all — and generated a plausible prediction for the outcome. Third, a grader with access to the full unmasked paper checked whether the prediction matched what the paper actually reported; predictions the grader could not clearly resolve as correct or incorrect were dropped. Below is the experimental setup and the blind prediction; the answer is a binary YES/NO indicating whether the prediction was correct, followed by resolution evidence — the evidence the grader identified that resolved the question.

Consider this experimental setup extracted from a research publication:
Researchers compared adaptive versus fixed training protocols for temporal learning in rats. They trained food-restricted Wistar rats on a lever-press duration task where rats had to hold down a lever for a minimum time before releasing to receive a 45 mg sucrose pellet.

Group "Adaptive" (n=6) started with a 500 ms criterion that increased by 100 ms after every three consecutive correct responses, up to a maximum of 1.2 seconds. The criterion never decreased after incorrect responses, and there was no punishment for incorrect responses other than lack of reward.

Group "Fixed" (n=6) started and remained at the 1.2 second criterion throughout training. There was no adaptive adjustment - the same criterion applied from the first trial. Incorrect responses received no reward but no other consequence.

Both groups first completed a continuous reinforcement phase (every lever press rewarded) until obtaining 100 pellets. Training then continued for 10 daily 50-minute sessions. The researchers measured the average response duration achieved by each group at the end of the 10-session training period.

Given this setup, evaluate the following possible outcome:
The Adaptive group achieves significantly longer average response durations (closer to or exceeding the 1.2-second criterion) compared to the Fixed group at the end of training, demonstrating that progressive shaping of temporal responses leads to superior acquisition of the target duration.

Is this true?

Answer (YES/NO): NO